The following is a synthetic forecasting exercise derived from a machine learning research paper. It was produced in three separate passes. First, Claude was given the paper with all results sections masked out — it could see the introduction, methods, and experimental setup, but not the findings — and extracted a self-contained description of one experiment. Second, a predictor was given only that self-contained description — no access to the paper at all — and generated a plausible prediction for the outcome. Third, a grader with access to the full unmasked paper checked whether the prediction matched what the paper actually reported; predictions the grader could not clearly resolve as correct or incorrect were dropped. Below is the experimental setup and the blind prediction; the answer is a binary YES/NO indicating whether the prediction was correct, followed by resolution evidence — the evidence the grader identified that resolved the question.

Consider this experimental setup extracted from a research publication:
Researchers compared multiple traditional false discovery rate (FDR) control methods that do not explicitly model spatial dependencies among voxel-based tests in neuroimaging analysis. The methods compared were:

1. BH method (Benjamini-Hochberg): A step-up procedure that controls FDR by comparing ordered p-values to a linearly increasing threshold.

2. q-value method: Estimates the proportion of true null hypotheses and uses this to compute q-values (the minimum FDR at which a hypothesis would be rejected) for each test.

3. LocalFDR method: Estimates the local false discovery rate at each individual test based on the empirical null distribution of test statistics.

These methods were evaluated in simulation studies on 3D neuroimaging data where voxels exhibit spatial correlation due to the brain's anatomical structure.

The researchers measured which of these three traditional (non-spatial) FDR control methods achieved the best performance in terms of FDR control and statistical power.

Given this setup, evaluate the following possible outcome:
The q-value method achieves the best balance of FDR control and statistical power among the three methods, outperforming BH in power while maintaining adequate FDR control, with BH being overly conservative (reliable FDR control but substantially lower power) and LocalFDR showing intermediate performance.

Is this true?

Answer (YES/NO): NO